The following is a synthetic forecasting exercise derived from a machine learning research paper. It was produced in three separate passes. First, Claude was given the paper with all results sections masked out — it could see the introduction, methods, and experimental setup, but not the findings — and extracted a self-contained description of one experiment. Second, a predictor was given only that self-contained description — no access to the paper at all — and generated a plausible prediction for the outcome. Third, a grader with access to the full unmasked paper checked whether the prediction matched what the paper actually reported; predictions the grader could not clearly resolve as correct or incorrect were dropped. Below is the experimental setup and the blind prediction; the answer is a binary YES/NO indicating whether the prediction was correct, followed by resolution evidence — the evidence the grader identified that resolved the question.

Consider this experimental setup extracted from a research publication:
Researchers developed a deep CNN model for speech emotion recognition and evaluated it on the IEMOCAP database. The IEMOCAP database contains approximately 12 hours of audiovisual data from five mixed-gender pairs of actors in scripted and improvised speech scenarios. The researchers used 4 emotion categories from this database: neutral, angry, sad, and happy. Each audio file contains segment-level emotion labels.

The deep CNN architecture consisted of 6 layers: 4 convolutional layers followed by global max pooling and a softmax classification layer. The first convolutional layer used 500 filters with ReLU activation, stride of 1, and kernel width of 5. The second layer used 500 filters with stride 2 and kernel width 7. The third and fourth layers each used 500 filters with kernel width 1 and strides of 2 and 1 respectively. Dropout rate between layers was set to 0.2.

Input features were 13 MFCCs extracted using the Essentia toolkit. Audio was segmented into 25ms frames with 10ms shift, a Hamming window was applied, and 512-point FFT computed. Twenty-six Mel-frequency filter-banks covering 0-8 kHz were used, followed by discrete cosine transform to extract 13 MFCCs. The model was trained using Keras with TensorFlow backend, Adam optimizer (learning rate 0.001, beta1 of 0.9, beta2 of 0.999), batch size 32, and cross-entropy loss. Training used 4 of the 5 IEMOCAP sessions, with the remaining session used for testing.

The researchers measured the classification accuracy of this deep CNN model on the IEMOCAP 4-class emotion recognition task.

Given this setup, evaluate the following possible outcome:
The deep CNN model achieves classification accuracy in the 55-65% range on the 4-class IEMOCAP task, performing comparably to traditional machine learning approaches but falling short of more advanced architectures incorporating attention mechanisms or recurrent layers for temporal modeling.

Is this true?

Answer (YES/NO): NO